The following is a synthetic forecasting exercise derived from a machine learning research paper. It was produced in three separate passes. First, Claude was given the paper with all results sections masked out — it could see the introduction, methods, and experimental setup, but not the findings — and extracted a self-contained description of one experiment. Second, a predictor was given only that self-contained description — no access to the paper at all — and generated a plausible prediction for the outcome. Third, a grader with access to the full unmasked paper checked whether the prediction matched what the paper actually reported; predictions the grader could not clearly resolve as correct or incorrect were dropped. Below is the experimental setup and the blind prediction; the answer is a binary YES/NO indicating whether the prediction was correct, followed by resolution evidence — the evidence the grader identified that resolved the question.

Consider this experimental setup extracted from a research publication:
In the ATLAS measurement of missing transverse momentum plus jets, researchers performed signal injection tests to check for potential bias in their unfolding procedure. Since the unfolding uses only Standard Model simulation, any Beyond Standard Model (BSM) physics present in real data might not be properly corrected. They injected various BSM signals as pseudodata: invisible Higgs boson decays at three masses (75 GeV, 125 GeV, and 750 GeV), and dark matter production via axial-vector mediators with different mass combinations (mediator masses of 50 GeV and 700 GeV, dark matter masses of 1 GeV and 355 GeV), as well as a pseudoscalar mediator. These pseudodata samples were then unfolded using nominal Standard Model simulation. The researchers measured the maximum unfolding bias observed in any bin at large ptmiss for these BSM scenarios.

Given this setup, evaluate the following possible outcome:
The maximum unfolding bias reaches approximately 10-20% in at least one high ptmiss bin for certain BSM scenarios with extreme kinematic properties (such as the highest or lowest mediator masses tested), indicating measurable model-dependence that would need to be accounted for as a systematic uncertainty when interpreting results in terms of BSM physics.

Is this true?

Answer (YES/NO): NO